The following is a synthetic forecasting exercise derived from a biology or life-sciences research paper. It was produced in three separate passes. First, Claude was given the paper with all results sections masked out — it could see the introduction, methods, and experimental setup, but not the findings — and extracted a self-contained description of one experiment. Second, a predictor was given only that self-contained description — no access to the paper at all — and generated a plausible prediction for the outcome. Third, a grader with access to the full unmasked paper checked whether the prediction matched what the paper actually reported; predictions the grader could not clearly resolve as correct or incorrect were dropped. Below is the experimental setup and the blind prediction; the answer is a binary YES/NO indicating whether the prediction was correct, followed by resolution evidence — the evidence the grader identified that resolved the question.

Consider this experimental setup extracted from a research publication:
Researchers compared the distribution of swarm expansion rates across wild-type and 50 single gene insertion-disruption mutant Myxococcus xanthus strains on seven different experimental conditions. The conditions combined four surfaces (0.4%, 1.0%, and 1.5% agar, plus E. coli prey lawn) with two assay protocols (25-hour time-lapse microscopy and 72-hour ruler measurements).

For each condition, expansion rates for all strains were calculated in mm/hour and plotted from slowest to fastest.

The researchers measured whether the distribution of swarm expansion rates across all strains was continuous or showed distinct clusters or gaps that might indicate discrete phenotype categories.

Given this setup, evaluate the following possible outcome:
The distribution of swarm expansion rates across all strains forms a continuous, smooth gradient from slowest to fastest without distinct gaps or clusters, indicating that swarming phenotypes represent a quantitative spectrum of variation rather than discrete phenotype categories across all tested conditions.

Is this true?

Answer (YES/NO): YES